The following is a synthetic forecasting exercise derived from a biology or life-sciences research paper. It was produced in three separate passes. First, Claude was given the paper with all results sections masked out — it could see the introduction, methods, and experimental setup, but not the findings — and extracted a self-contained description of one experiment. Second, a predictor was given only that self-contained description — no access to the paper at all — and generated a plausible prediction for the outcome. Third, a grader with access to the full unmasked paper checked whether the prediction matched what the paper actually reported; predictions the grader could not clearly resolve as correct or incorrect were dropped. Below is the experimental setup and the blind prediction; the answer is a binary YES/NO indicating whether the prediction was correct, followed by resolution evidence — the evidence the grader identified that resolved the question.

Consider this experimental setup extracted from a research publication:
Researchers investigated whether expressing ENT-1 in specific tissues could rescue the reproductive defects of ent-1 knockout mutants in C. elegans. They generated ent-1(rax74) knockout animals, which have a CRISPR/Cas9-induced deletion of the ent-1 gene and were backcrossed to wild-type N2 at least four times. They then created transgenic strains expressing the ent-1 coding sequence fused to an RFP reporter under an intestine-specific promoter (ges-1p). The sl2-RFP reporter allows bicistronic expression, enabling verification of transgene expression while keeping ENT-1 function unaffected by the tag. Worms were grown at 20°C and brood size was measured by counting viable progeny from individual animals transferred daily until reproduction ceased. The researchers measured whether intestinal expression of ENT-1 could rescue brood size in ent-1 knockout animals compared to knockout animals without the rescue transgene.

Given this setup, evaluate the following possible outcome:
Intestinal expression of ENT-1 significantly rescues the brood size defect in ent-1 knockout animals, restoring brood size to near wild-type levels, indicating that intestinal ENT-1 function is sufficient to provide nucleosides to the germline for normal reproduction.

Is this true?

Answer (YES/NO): NO